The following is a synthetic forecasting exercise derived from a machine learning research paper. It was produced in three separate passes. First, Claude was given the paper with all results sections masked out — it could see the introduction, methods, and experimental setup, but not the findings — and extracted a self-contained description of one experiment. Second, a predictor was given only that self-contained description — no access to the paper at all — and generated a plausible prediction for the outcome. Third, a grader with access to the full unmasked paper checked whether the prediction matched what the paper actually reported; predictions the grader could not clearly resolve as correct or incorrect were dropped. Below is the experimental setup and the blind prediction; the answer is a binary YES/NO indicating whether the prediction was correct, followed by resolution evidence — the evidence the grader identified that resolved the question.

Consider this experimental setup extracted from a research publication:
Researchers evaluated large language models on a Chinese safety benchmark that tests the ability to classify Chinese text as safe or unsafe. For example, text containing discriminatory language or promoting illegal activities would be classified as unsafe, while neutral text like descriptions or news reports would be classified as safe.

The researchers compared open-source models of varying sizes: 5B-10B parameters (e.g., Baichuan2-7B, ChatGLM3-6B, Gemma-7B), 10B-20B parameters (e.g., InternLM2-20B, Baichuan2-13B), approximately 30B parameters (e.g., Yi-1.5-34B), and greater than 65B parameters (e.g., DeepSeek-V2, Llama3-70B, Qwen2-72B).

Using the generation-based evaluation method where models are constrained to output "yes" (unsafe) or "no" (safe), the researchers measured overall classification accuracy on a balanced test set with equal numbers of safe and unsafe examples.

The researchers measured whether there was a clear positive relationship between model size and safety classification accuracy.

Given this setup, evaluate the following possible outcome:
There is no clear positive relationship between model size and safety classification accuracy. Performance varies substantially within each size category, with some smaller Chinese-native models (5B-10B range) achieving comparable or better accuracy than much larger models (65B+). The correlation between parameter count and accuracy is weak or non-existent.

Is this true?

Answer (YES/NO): NO